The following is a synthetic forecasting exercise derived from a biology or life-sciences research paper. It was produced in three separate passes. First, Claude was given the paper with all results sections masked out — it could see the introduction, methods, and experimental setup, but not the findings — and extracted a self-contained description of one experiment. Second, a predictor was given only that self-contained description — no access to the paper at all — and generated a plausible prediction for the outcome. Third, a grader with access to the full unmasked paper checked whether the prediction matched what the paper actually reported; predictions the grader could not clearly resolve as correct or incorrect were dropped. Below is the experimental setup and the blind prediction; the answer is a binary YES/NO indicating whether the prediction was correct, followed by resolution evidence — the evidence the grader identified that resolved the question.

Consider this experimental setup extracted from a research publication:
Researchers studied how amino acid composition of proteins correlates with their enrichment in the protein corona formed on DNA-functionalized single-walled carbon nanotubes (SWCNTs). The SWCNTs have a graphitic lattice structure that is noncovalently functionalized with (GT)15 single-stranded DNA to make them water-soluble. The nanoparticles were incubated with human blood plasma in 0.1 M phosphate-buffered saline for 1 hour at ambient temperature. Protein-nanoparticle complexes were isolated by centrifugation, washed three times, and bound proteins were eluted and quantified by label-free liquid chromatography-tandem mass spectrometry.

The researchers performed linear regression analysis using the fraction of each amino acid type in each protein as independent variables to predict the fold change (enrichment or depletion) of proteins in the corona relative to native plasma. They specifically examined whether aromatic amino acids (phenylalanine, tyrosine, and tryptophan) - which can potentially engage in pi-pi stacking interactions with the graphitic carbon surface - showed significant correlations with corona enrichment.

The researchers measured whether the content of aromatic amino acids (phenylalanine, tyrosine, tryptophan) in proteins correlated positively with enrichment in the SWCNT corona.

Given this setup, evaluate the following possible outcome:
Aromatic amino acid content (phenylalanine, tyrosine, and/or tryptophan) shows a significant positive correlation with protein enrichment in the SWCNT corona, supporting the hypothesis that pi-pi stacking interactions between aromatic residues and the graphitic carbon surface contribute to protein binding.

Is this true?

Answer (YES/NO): YES